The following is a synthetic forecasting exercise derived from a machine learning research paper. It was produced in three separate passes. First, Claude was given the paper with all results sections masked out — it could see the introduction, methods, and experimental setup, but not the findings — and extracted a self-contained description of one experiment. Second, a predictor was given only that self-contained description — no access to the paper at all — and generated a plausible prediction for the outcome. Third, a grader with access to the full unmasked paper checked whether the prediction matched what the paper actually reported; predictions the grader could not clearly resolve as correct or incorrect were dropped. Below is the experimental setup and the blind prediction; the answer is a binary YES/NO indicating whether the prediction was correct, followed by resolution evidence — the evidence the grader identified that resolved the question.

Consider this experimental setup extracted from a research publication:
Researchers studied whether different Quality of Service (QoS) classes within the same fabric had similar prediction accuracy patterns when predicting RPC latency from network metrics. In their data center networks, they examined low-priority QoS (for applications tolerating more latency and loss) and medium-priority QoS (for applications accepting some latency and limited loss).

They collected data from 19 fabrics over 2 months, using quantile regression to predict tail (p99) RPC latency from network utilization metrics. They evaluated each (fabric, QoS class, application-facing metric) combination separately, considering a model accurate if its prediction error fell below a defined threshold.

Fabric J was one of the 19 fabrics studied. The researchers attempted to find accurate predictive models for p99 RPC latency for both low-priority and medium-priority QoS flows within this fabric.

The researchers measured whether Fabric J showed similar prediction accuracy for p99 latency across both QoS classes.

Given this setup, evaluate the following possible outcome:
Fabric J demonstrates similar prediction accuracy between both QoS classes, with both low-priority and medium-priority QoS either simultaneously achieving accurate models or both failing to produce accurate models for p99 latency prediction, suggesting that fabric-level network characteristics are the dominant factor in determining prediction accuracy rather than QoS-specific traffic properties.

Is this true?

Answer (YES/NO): NO